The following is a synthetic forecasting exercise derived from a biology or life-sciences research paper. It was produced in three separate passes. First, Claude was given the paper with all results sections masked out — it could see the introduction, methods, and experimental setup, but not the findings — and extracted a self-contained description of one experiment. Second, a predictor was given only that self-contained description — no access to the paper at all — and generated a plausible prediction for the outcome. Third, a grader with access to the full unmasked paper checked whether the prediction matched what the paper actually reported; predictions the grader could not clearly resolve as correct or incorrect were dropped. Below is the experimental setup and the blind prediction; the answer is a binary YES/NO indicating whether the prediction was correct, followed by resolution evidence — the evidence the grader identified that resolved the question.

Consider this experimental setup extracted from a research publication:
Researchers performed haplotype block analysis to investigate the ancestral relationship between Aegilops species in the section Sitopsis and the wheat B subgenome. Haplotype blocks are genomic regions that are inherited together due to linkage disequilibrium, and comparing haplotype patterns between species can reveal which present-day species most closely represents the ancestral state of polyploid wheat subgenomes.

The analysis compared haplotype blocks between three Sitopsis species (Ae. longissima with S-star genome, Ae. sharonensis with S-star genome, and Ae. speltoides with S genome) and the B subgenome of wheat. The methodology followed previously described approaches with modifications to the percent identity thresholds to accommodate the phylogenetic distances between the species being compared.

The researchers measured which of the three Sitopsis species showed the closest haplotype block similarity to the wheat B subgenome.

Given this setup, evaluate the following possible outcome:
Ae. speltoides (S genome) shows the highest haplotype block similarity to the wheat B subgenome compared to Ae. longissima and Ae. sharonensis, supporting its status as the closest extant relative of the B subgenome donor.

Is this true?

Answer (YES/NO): YES